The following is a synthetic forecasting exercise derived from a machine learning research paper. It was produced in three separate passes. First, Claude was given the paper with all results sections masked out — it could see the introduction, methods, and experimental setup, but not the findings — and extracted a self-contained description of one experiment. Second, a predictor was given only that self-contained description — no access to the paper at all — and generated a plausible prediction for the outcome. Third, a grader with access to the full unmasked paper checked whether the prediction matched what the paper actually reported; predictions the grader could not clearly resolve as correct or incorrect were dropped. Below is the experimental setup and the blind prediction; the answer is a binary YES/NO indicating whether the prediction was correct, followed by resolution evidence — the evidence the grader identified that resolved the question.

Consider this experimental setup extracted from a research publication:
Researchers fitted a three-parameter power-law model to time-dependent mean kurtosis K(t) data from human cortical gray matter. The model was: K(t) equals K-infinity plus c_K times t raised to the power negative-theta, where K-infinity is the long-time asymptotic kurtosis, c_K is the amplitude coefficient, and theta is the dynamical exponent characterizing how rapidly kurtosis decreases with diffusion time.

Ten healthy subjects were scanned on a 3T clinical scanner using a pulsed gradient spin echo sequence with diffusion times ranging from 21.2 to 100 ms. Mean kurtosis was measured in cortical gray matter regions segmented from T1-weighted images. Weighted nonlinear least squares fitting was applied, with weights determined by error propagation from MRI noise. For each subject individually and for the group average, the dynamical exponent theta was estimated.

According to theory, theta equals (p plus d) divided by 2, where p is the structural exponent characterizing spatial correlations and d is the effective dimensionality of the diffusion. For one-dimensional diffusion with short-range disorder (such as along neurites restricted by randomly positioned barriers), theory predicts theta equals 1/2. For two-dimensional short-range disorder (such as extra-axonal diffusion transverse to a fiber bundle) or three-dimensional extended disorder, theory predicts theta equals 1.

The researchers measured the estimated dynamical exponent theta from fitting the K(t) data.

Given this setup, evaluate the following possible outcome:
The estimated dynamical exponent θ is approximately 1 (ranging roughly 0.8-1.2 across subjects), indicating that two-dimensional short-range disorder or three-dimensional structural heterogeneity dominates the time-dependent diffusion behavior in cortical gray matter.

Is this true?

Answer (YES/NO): NO